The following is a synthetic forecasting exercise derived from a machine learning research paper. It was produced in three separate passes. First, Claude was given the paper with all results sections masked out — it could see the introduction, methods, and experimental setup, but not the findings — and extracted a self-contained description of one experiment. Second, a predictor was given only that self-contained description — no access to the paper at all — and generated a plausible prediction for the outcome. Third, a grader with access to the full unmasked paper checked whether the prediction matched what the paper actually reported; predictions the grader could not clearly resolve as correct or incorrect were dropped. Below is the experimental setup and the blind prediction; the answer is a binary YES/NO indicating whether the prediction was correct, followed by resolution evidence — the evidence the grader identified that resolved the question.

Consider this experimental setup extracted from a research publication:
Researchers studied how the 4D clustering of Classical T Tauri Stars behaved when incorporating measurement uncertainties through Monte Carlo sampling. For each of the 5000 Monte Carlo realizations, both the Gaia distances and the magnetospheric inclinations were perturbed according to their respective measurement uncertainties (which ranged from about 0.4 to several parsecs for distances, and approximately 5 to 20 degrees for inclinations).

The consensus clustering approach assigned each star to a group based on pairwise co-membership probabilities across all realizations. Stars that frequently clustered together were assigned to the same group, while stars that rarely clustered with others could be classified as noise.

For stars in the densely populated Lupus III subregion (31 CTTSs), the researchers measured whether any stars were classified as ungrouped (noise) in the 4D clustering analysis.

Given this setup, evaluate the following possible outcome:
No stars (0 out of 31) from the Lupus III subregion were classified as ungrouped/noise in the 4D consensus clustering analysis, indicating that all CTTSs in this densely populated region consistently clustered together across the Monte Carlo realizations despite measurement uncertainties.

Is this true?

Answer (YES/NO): YES